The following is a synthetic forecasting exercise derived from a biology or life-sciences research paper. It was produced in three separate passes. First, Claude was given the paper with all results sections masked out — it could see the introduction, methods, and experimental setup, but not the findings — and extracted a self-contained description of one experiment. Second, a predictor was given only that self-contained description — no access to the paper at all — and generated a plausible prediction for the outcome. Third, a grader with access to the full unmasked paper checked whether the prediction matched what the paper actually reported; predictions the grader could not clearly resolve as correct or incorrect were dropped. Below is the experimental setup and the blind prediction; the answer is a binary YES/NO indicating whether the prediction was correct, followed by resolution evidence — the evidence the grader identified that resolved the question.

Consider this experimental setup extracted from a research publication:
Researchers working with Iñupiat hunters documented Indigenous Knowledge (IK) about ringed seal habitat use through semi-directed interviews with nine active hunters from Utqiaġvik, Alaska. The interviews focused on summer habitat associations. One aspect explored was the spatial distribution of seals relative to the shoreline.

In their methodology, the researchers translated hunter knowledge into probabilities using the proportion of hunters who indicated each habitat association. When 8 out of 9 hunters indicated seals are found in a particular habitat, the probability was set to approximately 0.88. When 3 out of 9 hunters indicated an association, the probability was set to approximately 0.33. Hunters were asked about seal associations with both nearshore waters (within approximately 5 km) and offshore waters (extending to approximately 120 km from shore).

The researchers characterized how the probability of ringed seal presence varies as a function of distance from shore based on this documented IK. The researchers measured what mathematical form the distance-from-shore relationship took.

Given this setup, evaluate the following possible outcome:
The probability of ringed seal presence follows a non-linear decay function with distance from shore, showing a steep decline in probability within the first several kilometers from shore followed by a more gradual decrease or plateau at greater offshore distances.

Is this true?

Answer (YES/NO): NO